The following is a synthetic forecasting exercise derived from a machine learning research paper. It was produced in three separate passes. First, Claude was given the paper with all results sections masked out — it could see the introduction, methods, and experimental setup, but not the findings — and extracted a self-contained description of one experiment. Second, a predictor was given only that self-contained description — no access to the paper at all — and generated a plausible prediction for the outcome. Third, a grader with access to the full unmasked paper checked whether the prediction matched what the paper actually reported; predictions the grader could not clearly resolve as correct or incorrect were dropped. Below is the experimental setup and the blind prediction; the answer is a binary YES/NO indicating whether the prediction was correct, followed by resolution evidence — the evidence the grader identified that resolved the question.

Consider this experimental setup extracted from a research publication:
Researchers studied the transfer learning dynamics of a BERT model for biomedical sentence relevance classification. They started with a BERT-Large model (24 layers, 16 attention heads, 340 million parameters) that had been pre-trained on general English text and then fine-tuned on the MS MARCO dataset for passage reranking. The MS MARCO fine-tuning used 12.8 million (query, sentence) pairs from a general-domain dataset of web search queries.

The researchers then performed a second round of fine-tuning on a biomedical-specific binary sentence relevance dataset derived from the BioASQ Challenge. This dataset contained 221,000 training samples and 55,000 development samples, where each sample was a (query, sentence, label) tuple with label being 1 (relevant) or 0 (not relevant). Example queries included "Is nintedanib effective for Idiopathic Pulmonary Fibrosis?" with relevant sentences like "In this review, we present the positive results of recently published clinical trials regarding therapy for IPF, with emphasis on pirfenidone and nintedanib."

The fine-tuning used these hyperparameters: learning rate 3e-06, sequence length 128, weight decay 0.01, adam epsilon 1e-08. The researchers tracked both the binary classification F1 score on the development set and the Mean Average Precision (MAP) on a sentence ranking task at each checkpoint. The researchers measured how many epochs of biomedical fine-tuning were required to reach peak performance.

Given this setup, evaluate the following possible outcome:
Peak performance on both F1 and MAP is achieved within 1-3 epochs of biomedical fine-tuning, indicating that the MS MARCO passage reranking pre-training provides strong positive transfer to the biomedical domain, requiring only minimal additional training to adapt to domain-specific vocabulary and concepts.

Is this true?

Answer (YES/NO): YES